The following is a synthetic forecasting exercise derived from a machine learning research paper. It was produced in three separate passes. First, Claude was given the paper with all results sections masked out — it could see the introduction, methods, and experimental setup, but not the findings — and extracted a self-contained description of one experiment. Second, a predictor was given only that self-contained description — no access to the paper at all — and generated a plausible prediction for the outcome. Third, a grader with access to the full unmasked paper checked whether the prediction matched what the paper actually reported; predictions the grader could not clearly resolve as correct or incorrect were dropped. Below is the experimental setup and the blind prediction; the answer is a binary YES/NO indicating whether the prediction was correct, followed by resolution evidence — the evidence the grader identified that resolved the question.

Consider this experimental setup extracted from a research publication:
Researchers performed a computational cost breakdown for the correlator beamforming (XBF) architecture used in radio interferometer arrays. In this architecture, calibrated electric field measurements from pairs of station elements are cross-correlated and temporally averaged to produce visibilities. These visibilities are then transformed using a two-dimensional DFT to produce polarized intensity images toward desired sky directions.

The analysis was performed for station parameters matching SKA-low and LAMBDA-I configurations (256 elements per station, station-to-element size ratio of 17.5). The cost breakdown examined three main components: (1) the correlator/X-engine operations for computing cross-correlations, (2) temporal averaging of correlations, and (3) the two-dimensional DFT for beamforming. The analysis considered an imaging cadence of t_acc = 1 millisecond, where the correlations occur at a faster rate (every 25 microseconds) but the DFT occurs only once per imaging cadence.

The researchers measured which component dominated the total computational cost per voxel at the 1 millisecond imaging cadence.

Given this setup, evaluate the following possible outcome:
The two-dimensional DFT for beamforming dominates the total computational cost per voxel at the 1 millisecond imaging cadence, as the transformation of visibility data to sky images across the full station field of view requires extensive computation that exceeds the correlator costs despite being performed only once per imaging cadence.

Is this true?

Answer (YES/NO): YES